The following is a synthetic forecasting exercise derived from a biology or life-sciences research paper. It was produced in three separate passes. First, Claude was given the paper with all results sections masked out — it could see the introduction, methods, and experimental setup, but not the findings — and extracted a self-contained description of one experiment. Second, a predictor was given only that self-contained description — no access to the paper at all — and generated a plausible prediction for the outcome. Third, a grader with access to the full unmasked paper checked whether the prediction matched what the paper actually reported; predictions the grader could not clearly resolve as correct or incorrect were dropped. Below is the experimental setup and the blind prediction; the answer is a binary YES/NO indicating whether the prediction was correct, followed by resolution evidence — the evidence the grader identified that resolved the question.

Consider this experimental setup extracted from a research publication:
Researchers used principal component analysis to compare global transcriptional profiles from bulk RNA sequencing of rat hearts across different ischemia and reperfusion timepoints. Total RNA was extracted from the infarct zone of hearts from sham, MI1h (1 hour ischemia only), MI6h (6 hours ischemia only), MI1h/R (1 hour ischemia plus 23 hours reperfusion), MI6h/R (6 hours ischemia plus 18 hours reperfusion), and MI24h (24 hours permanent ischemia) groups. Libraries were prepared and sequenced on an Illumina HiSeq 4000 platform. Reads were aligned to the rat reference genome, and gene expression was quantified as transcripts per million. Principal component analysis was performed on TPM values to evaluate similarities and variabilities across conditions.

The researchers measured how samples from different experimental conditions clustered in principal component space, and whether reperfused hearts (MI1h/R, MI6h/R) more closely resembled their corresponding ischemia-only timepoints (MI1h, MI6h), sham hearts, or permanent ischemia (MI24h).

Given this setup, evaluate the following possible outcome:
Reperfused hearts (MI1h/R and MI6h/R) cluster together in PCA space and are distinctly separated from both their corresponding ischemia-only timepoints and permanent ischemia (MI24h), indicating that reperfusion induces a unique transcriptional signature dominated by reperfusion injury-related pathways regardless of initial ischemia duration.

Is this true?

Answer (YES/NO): NO